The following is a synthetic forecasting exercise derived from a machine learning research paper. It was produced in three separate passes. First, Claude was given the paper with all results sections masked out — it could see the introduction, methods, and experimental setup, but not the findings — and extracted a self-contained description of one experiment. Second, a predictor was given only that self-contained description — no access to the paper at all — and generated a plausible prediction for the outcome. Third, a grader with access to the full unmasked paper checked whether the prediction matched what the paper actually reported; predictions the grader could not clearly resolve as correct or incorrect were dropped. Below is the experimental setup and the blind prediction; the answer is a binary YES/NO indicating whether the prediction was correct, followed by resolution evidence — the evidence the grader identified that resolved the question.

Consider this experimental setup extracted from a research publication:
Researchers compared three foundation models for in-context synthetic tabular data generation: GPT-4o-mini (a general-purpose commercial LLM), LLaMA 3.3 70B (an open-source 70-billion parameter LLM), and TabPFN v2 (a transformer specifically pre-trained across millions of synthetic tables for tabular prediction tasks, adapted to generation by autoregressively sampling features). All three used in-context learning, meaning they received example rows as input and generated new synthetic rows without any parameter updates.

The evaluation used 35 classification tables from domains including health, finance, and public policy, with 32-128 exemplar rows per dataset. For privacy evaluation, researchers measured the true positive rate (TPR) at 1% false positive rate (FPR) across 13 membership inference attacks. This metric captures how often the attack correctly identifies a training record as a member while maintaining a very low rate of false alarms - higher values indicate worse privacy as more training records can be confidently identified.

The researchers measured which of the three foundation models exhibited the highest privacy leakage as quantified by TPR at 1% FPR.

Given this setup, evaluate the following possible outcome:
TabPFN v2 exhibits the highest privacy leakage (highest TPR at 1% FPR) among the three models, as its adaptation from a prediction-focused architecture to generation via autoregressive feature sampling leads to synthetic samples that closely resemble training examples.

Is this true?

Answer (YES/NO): NO